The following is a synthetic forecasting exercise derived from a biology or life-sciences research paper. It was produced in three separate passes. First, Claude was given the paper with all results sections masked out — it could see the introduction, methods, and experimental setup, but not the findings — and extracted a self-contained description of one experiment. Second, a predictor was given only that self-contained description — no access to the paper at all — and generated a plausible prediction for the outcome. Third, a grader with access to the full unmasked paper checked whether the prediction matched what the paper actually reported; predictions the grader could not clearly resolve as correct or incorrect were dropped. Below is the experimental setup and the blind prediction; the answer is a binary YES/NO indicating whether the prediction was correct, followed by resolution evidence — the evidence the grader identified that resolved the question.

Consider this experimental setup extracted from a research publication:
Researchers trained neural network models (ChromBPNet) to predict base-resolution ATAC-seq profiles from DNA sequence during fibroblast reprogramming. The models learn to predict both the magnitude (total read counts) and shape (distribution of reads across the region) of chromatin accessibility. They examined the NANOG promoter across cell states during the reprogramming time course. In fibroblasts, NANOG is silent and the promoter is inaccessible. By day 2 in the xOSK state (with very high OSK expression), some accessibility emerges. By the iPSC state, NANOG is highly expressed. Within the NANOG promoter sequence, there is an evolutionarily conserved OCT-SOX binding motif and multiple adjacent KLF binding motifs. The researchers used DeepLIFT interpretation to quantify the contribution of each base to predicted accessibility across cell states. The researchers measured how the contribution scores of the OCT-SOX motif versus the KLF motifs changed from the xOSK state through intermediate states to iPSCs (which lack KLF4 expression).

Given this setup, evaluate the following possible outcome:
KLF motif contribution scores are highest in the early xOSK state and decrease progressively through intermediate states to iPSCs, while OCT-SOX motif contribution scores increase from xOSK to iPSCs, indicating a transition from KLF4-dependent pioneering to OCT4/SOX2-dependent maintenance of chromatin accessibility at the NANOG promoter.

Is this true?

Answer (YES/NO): NO